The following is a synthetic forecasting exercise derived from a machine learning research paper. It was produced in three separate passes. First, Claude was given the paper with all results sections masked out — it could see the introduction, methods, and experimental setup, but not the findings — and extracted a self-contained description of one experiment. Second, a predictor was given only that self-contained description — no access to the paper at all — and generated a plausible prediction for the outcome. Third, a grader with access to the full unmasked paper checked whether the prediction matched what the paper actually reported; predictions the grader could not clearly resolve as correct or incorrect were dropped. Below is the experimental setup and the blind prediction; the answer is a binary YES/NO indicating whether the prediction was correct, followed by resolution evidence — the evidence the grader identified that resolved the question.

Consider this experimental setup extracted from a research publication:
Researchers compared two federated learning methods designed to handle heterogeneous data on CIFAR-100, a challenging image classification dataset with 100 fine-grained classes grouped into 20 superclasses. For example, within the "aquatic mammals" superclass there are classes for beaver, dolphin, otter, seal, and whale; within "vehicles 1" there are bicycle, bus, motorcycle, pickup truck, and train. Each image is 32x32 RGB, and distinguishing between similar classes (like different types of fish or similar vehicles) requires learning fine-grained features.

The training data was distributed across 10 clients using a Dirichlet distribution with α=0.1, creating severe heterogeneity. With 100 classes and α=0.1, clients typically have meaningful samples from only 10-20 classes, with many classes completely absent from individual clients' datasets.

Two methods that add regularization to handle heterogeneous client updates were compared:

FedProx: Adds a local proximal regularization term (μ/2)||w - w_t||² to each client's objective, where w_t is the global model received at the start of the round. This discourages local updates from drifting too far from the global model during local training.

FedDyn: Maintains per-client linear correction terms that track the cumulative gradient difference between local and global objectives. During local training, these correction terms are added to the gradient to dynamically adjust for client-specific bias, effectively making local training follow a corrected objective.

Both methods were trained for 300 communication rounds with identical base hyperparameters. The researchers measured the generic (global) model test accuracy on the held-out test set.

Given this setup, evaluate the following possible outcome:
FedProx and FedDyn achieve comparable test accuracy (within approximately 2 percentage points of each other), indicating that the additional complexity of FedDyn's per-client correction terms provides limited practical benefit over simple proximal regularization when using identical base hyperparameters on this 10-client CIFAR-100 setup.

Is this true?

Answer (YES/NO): YES